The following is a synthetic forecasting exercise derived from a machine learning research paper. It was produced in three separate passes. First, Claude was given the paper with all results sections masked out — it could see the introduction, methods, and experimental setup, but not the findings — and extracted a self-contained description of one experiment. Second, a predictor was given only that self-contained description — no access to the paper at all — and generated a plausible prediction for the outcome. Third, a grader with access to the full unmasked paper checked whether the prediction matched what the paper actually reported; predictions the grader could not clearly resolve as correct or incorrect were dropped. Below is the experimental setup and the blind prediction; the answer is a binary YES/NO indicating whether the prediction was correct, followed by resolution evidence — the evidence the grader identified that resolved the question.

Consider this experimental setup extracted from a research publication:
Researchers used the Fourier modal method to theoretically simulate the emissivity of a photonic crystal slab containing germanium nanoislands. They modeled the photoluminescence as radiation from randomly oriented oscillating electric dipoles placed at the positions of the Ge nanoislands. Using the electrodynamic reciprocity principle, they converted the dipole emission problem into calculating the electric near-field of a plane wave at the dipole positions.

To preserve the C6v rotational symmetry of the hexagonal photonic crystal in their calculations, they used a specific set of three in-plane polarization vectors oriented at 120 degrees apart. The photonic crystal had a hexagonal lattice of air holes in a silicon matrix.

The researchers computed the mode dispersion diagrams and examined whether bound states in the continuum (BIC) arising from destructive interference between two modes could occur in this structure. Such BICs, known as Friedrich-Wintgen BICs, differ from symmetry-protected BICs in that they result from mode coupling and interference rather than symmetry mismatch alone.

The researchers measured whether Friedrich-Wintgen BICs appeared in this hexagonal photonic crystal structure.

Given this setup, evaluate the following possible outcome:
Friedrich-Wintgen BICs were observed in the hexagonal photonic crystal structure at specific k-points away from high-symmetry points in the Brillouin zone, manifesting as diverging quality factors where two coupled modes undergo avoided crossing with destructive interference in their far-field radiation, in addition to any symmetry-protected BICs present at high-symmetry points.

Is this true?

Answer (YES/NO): YES